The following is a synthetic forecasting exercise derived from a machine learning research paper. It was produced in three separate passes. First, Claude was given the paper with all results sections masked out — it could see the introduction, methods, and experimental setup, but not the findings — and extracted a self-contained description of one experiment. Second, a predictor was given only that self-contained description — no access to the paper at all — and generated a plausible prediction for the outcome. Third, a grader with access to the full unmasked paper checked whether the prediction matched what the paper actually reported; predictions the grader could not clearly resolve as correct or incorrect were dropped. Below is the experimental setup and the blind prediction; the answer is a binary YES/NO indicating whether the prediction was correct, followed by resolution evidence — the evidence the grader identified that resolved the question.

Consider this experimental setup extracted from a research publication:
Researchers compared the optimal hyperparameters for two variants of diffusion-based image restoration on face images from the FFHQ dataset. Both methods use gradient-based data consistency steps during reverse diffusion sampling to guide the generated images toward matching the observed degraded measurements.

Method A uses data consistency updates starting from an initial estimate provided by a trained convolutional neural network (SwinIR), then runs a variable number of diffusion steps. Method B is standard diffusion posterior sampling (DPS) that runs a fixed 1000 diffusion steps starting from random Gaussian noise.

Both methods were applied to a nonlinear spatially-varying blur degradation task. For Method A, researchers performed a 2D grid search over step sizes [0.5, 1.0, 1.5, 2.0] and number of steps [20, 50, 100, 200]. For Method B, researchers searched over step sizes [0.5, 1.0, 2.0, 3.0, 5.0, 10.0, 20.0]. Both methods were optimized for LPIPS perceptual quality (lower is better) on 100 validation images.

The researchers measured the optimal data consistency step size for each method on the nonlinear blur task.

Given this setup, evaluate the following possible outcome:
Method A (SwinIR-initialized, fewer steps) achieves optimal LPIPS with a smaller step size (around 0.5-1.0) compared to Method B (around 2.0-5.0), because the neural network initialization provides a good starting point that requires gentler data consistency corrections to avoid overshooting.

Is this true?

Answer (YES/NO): NO